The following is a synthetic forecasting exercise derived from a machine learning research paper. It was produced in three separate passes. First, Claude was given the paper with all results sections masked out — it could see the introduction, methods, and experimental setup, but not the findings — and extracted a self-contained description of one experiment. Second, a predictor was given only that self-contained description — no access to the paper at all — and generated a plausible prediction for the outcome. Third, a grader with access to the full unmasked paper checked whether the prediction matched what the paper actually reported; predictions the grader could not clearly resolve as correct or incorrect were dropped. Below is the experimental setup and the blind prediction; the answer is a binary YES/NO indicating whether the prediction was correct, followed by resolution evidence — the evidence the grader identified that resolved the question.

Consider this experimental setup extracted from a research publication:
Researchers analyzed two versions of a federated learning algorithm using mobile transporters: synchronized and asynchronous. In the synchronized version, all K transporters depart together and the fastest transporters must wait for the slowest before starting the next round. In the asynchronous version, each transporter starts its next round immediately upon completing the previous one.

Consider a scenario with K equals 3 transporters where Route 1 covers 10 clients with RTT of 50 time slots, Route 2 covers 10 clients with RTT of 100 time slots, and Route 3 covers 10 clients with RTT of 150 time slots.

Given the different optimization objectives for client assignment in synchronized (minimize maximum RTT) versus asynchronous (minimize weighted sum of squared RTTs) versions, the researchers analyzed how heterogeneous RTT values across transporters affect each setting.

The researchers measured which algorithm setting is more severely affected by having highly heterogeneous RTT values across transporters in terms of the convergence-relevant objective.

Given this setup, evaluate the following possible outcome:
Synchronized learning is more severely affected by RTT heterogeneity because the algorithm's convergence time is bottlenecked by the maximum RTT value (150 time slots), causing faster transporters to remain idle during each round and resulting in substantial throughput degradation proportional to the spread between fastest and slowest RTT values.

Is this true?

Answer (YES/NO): YES